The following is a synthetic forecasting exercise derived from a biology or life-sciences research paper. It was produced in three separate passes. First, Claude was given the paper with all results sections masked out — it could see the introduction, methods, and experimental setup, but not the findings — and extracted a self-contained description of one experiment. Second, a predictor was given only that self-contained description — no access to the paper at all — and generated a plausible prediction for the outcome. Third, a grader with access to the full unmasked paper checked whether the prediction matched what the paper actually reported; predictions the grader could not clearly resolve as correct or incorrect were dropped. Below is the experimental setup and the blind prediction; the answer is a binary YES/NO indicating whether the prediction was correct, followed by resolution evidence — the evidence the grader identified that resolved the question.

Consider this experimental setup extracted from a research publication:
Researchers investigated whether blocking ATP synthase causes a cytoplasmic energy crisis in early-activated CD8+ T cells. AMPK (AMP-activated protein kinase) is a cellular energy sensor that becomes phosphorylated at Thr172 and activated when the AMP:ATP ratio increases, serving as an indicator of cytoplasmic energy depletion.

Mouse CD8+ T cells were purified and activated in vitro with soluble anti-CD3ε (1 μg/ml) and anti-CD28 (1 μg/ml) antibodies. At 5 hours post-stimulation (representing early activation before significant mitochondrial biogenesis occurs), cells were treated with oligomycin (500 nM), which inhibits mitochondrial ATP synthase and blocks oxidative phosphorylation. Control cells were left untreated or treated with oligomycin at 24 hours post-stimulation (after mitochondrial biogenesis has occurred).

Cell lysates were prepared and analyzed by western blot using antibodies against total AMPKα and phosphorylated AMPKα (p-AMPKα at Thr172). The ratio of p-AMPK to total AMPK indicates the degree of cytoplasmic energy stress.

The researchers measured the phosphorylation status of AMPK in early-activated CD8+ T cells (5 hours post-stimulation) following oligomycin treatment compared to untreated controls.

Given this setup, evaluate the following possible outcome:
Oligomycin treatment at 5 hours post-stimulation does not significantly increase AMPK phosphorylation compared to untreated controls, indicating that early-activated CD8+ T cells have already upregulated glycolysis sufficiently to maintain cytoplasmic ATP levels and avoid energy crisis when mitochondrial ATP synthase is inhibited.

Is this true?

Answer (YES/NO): YES